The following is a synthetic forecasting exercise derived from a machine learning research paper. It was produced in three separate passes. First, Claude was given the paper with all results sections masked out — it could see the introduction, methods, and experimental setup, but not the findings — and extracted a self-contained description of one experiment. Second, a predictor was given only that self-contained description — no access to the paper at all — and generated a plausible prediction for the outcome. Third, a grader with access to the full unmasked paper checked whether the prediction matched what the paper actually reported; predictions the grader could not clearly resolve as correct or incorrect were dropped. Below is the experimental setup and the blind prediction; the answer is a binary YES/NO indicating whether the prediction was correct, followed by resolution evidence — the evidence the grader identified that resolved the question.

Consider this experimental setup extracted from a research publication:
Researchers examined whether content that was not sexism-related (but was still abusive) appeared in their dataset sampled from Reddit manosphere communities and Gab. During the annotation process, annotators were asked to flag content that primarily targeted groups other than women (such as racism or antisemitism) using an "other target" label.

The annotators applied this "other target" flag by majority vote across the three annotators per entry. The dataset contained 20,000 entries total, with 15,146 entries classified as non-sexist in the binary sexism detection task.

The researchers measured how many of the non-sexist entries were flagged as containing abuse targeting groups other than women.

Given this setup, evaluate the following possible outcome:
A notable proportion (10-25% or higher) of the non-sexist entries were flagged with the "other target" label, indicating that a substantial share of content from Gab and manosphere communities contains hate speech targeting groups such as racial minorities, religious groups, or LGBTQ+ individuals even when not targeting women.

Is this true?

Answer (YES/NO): YES